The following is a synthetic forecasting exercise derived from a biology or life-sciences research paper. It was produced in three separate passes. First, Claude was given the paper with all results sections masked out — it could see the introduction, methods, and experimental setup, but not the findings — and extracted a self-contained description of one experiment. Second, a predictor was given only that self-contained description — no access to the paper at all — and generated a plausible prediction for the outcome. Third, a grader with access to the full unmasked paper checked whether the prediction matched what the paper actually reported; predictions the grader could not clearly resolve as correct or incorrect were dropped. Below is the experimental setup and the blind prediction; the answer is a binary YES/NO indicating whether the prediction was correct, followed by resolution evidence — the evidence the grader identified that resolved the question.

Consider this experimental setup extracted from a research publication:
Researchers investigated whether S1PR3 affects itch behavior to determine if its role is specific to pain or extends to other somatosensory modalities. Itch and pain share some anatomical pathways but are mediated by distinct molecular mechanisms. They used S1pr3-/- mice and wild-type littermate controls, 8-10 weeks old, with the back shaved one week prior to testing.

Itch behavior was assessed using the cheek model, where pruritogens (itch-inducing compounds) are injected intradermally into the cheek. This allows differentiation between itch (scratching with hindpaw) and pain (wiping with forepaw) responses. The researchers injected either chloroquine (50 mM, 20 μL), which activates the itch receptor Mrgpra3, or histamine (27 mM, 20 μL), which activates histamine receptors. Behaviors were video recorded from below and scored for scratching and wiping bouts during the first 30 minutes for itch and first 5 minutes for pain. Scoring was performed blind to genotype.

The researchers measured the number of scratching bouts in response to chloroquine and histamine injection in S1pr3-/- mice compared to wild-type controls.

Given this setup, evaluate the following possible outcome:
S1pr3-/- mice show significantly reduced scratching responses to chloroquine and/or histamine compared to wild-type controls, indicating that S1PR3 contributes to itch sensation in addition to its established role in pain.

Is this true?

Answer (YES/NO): NO